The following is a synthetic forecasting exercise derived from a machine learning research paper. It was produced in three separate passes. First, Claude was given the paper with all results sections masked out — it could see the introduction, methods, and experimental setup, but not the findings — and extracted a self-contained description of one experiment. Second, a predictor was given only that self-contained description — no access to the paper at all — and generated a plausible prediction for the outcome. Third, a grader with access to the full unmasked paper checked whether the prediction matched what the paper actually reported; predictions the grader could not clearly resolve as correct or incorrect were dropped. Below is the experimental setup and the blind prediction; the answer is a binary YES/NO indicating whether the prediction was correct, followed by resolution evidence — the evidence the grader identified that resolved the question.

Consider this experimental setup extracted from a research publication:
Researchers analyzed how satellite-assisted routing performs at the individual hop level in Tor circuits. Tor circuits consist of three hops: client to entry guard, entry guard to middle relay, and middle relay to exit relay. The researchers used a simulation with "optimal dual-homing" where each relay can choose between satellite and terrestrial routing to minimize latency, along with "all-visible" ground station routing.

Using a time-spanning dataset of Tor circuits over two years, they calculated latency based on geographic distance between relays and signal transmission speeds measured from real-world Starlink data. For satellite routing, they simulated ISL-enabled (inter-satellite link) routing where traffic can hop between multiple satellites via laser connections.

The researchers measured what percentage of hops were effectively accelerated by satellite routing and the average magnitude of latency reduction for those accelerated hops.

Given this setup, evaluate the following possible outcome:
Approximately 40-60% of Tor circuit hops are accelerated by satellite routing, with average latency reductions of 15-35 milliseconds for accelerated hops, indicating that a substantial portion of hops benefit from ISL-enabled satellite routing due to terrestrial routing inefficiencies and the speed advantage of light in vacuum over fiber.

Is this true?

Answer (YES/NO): YES